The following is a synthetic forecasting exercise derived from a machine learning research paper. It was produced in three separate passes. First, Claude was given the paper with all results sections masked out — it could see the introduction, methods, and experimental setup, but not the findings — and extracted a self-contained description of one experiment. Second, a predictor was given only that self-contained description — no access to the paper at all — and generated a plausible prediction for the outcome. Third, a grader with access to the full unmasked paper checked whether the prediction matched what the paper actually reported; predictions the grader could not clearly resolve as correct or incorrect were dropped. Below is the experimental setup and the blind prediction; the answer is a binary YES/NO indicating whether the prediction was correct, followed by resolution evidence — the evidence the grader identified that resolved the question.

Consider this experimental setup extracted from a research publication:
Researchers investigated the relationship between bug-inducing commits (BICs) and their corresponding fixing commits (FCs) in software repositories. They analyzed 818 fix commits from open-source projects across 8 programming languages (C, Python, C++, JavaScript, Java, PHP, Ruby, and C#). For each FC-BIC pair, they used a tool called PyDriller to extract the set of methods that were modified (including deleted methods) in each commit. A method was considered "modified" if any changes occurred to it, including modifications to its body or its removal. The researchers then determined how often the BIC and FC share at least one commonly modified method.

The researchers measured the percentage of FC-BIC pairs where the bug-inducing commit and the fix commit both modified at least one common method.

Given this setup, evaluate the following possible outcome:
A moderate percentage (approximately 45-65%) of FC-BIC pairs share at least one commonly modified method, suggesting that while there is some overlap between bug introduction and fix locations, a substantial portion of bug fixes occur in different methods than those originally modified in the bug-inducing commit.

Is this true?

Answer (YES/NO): NO